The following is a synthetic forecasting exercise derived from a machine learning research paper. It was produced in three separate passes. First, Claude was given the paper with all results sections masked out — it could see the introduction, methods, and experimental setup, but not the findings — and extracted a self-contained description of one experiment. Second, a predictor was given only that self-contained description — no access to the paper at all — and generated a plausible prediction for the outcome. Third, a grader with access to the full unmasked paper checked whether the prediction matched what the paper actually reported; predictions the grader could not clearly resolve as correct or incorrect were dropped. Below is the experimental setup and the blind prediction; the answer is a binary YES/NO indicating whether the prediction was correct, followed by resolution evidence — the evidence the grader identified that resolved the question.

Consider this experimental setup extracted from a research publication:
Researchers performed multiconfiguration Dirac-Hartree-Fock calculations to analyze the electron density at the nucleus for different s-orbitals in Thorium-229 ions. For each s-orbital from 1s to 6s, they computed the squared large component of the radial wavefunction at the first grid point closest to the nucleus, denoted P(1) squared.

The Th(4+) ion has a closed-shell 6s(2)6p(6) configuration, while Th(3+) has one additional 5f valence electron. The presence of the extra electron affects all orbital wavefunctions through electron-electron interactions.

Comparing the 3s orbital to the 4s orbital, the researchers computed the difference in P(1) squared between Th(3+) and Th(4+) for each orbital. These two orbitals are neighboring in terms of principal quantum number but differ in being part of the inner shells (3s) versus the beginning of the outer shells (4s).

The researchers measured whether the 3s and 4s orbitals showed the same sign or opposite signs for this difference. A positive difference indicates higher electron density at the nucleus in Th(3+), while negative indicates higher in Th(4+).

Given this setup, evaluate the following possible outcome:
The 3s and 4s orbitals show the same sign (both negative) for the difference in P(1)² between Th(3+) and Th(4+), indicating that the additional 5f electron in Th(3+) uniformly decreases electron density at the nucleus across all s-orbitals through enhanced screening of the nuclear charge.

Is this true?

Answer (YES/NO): NO